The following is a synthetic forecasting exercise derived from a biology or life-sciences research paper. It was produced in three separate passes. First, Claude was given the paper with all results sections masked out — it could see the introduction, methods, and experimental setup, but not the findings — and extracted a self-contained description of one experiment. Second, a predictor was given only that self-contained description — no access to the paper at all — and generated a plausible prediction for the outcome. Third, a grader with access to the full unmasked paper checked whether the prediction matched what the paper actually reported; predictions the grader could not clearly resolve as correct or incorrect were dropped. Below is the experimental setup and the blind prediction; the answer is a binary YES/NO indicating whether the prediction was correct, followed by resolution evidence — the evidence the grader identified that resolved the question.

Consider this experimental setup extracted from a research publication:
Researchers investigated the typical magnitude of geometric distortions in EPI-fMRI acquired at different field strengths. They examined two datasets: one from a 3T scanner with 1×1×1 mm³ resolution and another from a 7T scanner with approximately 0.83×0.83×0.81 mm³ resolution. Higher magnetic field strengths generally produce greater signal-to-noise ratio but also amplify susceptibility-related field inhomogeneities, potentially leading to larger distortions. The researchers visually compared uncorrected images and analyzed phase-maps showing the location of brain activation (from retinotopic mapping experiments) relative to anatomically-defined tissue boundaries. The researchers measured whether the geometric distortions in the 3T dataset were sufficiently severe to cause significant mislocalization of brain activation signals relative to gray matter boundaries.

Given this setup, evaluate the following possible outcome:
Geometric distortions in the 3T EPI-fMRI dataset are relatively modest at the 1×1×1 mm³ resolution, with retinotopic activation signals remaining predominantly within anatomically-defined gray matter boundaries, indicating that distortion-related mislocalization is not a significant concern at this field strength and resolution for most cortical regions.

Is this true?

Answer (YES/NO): YES